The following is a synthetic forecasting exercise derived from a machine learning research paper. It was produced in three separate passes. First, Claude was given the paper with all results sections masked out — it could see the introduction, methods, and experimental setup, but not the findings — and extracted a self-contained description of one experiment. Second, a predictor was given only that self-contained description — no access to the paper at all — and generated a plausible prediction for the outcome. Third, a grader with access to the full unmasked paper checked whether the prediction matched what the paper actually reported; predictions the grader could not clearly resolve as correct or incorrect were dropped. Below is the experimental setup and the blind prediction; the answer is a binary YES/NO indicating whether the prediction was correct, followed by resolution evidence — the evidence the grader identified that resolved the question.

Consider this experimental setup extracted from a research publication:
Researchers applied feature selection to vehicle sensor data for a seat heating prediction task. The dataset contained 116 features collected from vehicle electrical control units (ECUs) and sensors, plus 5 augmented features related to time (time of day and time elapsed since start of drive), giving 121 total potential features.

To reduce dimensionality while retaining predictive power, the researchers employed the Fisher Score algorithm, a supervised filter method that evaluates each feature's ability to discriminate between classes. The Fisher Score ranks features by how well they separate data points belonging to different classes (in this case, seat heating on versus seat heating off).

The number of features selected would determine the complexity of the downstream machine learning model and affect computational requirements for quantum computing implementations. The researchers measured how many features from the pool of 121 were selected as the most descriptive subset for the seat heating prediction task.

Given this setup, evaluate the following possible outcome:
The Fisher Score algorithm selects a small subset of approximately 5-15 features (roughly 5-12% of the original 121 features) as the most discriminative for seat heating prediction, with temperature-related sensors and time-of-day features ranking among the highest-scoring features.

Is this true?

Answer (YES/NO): NO